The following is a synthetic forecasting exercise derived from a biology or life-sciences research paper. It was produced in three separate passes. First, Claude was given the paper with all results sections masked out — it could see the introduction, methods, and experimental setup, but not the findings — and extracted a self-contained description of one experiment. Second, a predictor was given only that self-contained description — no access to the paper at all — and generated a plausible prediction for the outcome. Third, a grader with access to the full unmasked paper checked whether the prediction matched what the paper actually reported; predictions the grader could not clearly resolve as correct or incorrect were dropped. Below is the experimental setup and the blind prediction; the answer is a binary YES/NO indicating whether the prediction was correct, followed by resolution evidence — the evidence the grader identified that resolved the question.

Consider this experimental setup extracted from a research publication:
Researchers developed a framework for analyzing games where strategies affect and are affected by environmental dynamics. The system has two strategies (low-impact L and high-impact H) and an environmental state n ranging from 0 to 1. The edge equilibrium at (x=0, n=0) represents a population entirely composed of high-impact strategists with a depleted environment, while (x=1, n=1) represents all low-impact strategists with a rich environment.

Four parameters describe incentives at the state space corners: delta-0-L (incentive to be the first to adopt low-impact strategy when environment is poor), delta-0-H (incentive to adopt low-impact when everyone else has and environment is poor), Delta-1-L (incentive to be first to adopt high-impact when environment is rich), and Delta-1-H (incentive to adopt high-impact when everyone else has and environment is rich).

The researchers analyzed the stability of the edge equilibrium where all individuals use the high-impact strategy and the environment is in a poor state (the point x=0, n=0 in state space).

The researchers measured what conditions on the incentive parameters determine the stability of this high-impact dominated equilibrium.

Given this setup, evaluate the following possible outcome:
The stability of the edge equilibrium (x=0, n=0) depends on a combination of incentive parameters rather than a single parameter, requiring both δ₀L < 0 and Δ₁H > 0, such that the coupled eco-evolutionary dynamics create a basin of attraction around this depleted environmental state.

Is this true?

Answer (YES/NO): NO